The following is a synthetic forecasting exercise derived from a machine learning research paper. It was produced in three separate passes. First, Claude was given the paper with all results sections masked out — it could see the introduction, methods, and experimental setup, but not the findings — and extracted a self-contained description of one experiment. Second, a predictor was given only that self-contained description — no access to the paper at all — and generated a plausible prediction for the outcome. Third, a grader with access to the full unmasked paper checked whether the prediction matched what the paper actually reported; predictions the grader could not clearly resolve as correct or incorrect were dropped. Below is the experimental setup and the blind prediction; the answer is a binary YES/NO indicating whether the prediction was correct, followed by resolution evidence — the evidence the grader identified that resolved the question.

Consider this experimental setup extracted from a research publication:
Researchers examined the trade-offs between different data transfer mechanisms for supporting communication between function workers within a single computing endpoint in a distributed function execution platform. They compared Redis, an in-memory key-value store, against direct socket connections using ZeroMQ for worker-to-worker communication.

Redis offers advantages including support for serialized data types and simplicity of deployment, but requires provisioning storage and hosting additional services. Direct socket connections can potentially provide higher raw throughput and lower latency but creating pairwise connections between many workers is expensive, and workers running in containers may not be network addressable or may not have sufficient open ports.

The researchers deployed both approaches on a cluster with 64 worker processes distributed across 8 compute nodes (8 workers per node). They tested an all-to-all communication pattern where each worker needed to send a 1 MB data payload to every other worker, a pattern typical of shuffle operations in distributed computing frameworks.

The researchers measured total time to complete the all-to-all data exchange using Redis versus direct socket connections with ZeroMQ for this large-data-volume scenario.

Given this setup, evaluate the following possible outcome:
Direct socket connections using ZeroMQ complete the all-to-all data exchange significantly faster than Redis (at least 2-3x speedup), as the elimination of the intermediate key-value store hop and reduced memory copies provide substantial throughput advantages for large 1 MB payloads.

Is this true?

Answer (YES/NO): NO